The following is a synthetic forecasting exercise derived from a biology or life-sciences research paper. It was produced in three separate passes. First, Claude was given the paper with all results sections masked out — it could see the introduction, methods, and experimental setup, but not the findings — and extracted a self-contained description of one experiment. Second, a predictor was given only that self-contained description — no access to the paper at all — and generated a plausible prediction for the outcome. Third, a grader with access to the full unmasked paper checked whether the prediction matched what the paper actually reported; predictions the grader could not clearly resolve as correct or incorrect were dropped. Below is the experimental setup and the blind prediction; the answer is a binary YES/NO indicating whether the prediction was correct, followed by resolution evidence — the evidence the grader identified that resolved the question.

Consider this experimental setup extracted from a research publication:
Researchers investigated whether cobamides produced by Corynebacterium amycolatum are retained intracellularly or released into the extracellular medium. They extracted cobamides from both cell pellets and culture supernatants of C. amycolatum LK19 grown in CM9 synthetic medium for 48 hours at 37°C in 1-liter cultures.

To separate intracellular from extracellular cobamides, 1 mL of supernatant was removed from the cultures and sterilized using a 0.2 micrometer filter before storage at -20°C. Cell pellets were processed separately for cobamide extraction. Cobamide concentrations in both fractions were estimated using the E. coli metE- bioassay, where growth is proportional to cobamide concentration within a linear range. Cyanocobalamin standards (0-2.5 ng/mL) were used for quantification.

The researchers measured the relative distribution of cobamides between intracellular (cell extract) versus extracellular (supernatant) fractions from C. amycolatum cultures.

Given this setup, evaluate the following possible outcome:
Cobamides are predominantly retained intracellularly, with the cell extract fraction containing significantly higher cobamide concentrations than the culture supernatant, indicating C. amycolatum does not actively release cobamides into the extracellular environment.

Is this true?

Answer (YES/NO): YES